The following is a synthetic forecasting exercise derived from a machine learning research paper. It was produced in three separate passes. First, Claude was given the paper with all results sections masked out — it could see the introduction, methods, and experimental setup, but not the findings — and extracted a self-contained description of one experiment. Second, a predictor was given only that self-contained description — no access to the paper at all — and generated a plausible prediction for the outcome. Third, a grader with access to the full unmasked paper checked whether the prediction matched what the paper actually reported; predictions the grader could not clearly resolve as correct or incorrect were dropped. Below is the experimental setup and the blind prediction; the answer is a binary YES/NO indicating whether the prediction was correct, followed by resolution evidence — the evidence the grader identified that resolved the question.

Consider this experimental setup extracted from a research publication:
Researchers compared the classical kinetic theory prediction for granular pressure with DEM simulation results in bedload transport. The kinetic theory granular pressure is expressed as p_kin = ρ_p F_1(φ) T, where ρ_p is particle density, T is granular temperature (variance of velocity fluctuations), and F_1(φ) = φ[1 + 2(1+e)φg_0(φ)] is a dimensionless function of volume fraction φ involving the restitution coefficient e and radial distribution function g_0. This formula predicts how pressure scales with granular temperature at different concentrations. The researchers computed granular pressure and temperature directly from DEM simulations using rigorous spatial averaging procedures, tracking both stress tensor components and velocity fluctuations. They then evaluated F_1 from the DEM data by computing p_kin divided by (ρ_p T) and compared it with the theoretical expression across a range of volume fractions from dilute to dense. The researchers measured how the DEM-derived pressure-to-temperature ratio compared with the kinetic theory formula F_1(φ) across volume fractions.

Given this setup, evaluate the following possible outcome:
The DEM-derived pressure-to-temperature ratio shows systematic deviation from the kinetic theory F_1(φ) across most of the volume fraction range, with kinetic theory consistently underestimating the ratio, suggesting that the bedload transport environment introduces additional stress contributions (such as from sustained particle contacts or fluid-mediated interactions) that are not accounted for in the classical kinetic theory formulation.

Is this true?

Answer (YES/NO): NO